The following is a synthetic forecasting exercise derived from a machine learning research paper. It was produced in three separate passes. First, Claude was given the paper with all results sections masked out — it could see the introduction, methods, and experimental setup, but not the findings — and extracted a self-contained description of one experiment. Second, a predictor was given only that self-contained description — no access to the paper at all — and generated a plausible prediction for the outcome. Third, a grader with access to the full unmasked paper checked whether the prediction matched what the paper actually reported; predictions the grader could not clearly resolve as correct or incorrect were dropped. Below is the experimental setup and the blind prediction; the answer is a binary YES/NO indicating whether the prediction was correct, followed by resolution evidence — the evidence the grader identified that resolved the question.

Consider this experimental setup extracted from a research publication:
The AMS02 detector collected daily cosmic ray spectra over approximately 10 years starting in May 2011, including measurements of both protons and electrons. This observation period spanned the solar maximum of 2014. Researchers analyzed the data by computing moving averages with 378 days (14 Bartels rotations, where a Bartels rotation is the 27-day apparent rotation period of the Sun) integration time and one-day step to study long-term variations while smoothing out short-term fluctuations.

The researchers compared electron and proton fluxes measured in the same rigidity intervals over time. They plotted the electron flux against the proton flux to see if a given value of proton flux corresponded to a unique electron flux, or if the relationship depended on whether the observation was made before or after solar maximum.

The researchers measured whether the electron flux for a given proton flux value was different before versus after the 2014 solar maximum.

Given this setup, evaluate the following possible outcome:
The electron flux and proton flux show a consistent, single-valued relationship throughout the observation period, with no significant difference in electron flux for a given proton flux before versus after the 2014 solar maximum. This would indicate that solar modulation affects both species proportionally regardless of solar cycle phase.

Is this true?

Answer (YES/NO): NO